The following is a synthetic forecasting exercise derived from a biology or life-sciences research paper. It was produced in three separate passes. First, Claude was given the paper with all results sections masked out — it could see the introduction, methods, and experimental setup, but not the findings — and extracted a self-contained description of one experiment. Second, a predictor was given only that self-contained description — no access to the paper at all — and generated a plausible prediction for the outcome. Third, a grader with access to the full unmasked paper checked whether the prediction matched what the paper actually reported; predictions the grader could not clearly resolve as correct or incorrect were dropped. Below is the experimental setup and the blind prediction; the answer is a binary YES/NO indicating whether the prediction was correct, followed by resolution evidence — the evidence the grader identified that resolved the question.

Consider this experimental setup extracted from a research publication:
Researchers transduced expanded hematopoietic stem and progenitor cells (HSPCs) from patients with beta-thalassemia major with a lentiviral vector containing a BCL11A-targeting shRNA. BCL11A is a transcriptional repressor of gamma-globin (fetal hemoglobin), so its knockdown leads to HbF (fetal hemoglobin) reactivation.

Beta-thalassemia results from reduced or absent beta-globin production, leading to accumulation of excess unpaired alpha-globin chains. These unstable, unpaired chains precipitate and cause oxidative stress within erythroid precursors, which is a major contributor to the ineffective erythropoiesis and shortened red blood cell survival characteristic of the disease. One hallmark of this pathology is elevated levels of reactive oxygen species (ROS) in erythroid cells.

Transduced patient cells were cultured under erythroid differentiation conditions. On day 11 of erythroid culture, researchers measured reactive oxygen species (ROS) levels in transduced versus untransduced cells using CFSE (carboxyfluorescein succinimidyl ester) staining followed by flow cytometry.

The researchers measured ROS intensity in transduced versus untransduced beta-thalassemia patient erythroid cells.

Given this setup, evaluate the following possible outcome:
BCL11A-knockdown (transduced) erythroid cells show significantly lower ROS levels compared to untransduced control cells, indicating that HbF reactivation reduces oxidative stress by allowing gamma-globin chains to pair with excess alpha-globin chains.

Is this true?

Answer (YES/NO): YES